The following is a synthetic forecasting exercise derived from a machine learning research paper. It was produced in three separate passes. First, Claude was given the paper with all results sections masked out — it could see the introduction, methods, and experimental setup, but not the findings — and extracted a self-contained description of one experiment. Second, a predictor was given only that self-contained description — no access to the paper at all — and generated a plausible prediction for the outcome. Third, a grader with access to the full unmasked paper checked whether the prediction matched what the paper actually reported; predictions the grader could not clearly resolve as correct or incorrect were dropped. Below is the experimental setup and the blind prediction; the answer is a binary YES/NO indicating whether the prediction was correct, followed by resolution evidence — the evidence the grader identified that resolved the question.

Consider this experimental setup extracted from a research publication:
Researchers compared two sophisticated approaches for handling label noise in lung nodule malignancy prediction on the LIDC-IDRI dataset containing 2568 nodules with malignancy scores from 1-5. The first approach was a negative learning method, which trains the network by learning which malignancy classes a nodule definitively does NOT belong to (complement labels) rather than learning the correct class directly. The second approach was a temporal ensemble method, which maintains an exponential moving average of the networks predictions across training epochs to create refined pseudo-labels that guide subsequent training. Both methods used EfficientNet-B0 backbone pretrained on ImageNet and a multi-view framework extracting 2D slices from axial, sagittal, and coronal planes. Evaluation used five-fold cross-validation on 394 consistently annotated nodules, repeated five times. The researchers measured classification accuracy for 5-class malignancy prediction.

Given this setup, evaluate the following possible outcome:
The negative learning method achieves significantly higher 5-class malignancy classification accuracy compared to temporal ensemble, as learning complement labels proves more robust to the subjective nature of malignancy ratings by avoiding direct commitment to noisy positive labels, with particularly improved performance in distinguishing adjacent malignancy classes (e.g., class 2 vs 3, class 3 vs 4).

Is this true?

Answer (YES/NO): NO